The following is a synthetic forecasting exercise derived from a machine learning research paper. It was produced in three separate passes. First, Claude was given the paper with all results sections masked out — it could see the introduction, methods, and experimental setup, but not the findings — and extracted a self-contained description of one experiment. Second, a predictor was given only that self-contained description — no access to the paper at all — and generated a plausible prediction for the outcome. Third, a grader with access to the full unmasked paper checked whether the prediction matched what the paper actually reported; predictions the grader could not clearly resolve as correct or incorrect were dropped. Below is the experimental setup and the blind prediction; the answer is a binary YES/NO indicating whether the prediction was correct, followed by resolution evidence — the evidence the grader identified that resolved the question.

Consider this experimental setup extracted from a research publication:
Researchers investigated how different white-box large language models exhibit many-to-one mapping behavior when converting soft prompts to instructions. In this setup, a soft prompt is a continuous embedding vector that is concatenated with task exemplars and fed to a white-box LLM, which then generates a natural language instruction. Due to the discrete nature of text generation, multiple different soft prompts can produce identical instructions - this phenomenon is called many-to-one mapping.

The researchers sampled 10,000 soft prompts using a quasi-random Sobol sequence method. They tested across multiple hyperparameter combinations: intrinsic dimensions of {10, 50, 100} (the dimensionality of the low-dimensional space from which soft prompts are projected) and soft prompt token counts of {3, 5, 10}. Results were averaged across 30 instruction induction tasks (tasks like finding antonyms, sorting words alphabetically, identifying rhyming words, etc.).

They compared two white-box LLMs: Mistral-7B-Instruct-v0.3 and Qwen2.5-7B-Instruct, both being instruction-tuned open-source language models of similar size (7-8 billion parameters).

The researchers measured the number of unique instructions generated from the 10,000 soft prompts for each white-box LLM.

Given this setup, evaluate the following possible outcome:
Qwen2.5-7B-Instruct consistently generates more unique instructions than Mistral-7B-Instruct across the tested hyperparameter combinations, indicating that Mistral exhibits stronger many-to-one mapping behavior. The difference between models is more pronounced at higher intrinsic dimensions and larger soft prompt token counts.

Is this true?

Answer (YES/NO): NO